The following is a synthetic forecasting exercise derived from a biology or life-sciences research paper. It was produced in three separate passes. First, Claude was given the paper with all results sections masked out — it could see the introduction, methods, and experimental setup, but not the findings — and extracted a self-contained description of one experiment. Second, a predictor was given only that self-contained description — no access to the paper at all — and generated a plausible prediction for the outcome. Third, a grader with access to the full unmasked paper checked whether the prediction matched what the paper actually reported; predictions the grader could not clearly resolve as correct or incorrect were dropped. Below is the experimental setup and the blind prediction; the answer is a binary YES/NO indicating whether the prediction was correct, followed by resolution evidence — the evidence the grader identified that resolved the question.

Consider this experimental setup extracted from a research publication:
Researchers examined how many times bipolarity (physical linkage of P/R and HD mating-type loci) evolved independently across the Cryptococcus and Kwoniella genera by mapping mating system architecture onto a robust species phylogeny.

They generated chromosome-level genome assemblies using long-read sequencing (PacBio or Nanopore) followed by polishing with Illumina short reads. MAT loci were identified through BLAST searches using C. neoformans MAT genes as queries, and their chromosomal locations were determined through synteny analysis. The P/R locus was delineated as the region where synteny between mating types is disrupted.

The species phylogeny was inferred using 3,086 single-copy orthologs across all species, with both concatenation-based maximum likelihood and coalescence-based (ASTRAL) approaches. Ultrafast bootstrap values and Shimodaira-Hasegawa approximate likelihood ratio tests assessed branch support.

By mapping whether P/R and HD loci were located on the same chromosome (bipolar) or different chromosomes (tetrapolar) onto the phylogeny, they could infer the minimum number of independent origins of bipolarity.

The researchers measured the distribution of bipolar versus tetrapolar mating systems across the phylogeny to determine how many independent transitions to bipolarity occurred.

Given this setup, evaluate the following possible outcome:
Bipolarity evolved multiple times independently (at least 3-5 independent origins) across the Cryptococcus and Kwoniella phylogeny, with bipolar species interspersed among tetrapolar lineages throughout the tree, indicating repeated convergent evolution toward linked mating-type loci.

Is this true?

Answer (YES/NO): YES